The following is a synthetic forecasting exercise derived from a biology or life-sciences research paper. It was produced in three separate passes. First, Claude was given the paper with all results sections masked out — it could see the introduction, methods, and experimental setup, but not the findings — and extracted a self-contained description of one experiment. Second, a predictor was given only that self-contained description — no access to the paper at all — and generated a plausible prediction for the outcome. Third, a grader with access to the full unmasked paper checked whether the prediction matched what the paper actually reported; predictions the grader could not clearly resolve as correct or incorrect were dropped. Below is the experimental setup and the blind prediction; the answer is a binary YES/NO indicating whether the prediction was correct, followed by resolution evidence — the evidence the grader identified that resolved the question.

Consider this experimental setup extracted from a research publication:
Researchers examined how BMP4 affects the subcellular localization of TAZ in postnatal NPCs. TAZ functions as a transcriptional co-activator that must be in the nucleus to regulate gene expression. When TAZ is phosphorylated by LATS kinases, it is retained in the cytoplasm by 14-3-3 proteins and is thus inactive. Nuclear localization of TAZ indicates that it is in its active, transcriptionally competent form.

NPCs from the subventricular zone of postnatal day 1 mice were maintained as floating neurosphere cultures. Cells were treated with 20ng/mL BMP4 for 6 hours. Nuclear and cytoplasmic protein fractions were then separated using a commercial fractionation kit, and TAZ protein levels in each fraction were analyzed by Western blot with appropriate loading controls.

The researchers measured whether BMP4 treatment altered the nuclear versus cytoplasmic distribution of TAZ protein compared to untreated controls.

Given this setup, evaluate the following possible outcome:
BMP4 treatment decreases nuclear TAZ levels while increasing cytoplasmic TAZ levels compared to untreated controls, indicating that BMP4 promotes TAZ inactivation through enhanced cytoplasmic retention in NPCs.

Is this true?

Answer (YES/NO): NO